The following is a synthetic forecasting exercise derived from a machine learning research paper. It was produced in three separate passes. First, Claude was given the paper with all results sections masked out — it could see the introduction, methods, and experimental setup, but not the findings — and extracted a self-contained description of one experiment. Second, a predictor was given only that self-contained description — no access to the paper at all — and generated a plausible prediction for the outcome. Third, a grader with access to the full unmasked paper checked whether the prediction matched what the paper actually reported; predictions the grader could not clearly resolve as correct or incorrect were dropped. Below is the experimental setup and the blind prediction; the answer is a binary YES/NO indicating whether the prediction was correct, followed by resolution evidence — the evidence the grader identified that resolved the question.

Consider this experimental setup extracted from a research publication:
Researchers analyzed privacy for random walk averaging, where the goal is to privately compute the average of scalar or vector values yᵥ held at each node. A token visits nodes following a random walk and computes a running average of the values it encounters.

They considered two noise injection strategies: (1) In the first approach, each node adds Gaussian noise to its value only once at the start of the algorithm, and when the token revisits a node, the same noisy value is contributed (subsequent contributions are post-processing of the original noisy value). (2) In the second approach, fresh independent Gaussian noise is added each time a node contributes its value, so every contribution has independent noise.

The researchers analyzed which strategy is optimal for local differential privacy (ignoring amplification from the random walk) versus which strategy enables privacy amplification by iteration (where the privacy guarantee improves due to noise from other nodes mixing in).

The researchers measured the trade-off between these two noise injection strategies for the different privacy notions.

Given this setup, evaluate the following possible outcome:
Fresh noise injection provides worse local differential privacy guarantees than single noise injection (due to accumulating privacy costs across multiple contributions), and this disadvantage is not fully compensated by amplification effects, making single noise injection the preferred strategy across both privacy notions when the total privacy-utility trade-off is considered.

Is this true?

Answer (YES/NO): NO